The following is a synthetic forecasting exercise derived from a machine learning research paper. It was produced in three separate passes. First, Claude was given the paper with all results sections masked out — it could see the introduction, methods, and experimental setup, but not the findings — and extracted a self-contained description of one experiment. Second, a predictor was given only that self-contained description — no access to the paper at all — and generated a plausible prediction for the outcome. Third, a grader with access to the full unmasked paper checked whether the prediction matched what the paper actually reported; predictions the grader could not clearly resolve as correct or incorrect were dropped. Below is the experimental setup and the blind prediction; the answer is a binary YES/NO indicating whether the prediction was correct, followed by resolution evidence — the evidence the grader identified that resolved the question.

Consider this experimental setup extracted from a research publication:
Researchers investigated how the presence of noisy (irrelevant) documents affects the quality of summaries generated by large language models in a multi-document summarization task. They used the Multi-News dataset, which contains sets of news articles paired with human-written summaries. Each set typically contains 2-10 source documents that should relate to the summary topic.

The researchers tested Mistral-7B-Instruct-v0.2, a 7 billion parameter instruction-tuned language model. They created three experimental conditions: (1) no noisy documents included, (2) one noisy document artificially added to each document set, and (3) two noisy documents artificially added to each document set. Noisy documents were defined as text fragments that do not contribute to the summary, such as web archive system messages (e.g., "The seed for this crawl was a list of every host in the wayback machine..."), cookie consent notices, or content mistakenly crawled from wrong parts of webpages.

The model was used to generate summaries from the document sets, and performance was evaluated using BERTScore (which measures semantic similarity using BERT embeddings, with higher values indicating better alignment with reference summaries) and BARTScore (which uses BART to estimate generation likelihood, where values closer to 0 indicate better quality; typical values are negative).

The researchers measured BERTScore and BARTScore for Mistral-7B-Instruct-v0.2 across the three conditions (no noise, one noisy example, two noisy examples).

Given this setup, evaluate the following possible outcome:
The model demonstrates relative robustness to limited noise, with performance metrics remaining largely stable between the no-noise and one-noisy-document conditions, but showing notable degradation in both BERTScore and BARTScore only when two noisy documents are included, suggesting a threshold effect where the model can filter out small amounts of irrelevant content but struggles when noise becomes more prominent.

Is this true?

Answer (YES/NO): NO